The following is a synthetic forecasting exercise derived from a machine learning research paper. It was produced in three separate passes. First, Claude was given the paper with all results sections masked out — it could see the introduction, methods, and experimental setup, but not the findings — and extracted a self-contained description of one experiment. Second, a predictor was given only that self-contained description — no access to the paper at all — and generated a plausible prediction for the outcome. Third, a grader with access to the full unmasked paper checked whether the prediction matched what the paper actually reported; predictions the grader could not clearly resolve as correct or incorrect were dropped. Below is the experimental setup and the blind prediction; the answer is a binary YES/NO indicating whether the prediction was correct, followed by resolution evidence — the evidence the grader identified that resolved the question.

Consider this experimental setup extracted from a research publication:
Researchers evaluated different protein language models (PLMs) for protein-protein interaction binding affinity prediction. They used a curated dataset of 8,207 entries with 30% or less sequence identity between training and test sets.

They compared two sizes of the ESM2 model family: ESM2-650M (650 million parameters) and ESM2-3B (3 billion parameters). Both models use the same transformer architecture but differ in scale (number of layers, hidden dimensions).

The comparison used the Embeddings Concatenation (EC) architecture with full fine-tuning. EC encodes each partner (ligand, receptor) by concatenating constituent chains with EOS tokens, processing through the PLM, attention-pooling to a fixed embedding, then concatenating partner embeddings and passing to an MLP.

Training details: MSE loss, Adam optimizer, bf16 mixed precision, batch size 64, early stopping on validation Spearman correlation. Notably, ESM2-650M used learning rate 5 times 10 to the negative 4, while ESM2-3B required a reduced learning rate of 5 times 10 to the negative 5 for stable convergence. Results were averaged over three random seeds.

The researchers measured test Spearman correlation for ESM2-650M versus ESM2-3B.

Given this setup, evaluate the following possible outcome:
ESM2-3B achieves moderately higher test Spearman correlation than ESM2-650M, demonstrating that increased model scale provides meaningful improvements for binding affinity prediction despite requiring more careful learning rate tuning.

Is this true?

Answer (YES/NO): NO